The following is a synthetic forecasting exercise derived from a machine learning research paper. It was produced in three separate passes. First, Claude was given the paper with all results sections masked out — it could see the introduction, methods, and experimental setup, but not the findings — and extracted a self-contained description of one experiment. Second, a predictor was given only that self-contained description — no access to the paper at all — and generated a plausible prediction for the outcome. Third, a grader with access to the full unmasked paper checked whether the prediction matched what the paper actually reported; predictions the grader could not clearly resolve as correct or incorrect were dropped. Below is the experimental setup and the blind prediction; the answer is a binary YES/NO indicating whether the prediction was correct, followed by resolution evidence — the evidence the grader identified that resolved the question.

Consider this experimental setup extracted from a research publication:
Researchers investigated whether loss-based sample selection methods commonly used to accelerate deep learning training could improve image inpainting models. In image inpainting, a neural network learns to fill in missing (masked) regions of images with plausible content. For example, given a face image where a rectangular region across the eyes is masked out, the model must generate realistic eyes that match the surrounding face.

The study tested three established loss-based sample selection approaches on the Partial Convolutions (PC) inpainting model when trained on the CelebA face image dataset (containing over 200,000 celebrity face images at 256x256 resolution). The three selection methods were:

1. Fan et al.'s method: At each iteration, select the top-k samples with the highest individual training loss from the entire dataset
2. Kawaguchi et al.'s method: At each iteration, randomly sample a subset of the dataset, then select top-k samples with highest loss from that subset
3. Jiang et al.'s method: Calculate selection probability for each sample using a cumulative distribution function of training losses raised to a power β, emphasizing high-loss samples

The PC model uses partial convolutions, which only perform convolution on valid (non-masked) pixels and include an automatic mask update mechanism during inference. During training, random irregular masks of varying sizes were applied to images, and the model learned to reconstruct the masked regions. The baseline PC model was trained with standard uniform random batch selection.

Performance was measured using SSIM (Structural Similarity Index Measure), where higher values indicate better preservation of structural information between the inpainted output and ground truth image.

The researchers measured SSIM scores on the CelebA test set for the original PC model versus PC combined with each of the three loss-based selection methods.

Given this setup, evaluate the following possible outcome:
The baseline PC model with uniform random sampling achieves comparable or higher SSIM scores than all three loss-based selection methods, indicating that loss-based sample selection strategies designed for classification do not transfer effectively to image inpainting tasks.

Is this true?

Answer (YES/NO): YES